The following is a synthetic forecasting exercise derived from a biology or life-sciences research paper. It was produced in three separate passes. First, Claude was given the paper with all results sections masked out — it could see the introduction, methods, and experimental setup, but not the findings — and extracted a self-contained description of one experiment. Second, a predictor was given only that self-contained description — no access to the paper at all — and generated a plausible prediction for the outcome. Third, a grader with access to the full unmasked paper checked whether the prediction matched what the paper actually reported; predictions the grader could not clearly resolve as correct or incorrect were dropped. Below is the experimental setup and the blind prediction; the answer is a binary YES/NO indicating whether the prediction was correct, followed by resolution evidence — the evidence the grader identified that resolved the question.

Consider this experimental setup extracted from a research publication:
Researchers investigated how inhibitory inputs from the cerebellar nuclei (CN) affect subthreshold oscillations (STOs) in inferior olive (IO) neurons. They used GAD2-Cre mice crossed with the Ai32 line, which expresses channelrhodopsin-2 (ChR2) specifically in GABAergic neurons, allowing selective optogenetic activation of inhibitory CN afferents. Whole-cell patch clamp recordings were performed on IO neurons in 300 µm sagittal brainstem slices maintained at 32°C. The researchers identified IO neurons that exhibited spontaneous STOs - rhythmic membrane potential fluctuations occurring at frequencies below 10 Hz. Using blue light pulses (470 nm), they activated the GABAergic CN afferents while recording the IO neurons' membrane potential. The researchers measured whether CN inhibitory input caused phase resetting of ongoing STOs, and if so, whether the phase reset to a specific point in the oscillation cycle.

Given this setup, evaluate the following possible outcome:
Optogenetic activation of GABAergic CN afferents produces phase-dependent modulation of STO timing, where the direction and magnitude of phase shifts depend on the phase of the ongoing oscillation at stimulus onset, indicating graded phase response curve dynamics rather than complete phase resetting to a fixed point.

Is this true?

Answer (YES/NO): NO